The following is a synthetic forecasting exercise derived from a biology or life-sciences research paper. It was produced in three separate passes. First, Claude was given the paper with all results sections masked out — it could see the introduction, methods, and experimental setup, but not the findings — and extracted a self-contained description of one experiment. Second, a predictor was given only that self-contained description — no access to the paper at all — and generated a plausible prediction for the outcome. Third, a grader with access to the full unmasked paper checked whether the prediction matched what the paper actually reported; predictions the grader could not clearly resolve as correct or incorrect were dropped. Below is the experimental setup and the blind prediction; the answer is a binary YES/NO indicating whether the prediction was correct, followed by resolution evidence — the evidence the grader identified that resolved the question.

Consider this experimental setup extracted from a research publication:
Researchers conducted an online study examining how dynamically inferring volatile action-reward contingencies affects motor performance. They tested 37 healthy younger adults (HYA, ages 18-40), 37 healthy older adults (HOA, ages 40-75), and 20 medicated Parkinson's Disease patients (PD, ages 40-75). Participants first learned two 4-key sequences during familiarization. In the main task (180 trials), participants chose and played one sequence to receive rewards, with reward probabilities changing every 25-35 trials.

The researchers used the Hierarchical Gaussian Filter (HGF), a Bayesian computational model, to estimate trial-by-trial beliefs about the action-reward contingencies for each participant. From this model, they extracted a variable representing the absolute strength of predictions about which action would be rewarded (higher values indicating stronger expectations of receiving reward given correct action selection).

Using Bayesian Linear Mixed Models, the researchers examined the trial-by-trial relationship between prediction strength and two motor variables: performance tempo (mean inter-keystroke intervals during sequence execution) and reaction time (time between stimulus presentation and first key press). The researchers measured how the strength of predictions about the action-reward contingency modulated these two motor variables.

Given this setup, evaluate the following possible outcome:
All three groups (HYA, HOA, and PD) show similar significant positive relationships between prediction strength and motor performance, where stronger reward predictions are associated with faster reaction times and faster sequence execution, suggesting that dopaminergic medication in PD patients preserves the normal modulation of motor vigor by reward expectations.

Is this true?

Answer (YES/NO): NO